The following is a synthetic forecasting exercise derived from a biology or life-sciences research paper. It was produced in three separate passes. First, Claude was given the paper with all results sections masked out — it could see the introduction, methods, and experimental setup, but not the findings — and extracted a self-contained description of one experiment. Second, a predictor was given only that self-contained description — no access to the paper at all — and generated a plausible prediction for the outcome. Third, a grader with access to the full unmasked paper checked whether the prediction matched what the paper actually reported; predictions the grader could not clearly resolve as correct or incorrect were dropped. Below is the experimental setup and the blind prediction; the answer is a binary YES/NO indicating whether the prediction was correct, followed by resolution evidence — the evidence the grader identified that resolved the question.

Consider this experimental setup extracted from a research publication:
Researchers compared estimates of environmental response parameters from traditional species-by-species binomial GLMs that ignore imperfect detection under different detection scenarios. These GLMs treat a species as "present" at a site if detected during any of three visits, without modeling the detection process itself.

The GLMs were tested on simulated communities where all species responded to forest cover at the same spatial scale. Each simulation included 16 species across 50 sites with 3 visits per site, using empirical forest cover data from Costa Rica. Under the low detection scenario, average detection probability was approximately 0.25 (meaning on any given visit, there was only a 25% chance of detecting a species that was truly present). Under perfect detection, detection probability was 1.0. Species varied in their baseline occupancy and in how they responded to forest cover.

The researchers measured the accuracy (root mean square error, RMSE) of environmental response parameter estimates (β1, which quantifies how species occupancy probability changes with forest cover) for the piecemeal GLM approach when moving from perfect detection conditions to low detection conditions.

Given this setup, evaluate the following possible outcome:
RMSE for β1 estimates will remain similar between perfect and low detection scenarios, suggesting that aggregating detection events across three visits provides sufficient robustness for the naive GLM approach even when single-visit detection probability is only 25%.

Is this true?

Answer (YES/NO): NO